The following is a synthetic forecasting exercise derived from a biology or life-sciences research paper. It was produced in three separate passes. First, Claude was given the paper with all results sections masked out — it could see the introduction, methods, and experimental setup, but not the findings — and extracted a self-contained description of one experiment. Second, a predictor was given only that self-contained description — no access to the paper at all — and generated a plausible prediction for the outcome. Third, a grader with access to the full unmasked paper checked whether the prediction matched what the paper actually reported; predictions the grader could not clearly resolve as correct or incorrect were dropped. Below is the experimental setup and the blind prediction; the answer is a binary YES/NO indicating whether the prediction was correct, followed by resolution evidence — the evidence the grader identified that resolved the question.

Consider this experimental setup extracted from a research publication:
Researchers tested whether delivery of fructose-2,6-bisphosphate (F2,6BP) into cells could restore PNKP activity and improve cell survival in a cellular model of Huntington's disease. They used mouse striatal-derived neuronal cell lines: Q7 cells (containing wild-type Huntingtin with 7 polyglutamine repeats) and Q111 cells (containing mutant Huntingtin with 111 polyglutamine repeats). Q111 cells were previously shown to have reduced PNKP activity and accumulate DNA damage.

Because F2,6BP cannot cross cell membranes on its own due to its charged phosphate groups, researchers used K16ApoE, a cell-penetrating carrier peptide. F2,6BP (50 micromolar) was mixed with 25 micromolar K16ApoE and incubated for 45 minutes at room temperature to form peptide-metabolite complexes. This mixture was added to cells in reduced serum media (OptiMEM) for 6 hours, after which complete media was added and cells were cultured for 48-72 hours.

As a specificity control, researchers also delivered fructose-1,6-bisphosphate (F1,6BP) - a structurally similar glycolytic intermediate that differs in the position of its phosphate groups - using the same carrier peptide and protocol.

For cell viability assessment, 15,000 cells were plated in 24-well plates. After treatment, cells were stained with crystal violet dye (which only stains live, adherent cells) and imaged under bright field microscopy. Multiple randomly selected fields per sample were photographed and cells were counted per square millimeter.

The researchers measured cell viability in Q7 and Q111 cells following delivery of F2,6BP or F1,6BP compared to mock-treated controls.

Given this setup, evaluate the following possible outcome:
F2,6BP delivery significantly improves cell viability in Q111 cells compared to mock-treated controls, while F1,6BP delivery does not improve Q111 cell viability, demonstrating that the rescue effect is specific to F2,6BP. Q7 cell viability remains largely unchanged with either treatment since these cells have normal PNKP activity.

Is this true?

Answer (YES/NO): YES